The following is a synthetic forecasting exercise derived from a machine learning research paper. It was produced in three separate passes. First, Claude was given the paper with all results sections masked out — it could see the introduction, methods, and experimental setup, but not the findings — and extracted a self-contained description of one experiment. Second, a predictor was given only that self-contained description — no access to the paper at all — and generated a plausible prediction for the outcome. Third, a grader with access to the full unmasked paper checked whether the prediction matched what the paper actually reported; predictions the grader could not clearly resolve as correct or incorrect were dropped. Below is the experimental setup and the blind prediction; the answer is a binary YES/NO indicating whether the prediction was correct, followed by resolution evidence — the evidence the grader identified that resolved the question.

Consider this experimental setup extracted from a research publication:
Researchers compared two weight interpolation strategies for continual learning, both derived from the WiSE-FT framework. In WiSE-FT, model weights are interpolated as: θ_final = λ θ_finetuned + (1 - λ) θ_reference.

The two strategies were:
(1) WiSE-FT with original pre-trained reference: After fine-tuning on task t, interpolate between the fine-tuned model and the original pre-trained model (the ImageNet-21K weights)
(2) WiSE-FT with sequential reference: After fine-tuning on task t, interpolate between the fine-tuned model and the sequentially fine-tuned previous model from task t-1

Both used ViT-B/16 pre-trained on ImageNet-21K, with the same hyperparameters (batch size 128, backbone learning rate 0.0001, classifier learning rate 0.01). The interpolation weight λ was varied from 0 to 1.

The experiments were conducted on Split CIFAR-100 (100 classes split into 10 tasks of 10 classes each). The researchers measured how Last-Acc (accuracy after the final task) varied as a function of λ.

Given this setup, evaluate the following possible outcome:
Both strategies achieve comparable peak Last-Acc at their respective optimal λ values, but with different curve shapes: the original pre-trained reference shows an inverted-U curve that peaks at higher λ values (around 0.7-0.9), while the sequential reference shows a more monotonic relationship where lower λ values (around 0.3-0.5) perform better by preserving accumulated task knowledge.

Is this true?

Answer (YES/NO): NO